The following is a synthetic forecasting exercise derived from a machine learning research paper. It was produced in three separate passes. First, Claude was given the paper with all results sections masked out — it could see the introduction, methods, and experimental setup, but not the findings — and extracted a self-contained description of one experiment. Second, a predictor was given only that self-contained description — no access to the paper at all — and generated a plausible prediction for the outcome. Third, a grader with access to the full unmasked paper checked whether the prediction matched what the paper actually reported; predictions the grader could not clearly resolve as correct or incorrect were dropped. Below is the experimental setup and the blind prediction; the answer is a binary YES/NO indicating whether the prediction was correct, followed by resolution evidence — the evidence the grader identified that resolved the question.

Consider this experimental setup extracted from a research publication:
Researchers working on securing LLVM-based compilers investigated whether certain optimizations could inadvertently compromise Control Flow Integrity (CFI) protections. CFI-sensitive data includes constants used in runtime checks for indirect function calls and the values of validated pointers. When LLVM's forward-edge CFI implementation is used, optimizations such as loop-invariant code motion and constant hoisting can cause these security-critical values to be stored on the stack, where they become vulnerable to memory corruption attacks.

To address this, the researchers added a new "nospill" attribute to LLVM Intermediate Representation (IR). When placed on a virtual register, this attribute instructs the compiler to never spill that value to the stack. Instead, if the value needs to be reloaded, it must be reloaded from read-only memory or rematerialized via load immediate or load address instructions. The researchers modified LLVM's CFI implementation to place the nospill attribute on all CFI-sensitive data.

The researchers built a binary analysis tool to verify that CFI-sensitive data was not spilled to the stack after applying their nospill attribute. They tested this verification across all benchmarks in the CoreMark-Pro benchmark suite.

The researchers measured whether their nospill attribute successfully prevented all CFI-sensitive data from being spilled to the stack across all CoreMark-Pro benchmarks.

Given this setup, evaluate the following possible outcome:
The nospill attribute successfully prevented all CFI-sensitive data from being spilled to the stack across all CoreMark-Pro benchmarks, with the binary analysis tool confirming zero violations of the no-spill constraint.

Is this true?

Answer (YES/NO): NO